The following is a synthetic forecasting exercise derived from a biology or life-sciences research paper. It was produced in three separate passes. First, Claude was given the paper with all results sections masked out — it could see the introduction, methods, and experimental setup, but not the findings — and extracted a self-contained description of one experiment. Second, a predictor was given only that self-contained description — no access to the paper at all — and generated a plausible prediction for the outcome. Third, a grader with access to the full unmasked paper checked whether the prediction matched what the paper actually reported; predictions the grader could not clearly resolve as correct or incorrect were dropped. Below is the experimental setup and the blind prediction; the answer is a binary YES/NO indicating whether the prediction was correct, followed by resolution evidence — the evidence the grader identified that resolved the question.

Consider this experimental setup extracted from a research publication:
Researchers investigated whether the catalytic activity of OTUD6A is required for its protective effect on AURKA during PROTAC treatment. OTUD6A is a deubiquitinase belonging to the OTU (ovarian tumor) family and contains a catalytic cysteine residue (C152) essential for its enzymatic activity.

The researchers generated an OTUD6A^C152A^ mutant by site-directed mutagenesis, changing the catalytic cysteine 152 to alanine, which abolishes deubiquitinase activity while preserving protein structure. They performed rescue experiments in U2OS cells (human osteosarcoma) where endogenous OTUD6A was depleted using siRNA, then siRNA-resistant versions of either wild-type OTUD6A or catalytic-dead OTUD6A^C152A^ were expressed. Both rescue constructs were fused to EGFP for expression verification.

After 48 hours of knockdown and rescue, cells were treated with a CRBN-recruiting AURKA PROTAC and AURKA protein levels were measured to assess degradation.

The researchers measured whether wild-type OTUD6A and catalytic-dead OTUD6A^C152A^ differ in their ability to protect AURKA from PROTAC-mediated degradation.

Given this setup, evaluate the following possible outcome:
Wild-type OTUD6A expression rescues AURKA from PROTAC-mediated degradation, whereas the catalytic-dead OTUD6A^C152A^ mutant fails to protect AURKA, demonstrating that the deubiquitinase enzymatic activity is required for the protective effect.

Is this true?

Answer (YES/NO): YES